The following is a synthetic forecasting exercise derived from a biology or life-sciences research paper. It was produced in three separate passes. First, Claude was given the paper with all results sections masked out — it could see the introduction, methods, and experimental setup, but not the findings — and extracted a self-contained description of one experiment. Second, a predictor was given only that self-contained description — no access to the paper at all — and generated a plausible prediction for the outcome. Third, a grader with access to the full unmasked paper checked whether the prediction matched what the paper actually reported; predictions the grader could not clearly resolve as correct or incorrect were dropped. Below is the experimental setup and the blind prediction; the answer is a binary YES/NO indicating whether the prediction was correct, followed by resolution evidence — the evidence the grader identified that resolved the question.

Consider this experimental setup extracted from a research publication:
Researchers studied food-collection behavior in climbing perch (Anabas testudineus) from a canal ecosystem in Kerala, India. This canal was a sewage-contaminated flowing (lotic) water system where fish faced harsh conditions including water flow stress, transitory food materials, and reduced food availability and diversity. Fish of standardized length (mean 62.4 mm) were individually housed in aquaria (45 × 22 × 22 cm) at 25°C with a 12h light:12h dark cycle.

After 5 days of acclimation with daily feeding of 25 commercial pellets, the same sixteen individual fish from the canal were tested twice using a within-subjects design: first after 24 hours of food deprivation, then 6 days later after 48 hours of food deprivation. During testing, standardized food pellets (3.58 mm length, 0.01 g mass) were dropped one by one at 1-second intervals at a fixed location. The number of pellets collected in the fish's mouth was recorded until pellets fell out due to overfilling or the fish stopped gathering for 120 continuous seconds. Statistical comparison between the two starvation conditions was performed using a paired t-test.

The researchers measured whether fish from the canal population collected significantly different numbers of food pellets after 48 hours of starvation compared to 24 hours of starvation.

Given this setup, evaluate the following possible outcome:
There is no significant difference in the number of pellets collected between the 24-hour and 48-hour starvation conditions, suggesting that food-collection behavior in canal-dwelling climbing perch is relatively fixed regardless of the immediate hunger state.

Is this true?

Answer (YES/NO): YES